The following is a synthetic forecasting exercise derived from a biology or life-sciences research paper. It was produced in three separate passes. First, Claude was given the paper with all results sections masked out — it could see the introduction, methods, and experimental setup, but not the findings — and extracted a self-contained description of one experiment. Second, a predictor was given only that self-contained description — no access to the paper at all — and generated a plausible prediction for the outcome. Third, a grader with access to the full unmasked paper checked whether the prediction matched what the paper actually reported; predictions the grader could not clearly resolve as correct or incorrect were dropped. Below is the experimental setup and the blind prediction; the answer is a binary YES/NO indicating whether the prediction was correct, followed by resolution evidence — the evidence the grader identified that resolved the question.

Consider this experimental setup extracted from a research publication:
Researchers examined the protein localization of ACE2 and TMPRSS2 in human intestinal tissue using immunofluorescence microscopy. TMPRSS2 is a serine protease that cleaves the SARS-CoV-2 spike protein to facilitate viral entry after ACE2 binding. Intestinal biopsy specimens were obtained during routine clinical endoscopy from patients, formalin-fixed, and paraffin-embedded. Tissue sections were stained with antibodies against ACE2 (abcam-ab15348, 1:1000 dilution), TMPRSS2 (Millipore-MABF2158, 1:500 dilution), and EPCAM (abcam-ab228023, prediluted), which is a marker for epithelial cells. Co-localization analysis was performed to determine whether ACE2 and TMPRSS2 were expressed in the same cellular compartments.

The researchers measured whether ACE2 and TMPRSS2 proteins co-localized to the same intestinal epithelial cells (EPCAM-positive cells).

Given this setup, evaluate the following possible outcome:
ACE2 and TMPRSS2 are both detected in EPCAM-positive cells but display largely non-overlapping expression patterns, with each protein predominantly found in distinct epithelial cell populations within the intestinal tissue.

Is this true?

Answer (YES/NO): YES